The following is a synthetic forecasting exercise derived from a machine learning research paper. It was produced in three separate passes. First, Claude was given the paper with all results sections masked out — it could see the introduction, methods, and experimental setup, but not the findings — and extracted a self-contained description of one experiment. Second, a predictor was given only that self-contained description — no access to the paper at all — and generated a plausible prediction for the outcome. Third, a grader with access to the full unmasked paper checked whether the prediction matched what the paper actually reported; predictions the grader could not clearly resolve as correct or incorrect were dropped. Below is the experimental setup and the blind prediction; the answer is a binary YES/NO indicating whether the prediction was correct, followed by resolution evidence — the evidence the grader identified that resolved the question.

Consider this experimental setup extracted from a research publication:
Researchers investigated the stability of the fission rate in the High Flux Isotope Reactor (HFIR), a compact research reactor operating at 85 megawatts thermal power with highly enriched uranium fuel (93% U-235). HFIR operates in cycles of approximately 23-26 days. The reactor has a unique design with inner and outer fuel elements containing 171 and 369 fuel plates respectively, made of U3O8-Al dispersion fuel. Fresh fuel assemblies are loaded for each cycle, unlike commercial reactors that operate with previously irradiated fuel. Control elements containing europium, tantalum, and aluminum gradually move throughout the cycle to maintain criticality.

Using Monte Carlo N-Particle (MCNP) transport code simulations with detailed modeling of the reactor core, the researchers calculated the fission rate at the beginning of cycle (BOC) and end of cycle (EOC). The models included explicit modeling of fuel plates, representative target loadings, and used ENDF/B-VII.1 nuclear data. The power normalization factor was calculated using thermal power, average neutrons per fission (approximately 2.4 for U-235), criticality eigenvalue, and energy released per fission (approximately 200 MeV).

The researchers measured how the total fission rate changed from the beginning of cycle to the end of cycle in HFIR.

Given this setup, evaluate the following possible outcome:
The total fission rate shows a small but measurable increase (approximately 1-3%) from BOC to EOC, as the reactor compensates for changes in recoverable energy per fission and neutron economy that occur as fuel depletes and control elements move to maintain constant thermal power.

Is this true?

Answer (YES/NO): NO